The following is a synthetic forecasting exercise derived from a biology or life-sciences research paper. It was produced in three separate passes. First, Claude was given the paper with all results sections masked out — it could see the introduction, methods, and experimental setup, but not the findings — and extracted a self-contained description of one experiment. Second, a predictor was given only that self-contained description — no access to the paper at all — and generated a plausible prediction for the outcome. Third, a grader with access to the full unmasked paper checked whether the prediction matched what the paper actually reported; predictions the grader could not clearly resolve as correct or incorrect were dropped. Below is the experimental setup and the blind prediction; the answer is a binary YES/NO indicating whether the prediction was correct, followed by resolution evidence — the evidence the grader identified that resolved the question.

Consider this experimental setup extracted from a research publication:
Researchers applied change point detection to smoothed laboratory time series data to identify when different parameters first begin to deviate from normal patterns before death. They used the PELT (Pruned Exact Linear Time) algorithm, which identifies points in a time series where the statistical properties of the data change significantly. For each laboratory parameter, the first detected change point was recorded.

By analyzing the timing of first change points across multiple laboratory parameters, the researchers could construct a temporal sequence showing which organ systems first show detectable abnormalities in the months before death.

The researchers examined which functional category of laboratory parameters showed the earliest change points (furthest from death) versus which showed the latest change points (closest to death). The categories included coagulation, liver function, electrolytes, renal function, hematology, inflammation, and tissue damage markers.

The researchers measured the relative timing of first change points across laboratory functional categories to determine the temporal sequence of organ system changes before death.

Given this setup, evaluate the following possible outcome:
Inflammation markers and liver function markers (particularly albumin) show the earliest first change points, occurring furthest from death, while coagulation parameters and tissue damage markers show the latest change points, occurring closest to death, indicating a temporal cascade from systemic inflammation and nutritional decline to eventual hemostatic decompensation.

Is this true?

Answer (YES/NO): NO